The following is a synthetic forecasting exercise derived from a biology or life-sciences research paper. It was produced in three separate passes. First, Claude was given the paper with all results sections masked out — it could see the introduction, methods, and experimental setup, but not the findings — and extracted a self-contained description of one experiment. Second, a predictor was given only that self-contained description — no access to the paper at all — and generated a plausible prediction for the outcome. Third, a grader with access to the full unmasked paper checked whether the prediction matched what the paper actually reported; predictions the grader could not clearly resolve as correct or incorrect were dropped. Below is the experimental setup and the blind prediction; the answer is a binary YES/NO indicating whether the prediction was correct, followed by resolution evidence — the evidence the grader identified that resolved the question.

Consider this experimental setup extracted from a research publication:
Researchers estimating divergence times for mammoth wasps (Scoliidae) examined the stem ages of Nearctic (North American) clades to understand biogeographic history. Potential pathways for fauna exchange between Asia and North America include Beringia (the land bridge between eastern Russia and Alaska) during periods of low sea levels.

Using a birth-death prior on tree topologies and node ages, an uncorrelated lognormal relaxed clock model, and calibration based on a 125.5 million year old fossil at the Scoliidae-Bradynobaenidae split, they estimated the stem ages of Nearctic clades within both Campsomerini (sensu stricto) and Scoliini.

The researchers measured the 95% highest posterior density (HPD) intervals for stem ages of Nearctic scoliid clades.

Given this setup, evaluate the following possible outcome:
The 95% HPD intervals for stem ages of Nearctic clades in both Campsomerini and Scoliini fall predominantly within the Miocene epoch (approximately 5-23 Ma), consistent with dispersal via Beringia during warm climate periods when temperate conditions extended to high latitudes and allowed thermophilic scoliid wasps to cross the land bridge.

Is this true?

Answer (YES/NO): NO